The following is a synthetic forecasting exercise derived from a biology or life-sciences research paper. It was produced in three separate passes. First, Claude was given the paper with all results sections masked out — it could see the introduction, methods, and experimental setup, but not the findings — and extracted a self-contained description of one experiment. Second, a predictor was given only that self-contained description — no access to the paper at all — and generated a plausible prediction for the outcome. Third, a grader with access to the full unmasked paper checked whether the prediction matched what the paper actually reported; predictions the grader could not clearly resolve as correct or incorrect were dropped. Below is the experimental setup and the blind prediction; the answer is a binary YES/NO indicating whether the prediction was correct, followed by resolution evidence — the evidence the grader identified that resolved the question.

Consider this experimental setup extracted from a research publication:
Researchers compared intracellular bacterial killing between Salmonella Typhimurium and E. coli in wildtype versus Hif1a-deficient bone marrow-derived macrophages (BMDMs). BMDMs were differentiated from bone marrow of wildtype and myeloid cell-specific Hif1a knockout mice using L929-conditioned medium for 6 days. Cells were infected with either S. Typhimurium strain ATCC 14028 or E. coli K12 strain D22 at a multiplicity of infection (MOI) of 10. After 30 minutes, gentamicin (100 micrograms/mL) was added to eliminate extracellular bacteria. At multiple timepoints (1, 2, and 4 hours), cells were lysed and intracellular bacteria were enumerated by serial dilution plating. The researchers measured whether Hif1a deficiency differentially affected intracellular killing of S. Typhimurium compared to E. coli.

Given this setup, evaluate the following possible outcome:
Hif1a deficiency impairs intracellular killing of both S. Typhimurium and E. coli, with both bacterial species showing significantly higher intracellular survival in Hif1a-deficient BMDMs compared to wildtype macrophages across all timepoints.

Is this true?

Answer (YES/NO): NO